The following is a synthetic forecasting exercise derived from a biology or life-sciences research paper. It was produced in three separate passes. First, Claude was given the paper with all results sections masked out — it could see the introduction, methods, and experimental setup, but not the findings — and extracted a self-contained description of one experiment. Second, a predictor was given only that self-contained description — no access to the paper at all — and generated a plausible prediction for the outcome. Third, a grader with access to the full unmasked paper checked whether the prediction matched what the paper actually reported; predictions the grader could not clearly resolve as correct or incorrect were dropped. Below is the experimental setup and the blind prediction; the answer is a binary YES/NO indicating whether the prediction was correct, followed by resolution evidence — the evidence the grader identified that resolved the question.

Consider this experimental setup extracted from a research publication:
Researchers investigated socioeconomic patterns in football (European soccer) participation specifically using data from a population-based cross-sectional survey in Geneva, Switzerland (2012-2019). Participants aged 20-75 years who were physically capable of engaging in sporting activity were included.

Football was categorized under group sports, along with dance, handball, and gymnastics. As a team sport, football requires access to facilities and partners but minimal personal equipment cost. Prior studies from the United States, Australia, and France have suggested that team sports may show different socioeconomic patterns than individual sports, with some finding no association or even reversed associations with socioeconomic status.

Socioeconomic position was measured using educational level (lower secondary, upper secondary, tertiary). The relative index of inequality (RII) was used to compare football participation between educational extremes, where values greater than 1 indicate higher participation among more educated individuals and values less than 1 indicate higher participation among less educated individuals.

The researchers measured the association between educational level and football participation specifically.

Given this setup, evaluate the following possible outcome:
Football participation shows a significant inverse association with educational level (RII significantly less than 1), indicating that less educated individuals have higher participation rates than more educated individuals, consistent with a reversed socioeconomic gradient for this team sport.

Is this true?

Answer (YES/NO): NO